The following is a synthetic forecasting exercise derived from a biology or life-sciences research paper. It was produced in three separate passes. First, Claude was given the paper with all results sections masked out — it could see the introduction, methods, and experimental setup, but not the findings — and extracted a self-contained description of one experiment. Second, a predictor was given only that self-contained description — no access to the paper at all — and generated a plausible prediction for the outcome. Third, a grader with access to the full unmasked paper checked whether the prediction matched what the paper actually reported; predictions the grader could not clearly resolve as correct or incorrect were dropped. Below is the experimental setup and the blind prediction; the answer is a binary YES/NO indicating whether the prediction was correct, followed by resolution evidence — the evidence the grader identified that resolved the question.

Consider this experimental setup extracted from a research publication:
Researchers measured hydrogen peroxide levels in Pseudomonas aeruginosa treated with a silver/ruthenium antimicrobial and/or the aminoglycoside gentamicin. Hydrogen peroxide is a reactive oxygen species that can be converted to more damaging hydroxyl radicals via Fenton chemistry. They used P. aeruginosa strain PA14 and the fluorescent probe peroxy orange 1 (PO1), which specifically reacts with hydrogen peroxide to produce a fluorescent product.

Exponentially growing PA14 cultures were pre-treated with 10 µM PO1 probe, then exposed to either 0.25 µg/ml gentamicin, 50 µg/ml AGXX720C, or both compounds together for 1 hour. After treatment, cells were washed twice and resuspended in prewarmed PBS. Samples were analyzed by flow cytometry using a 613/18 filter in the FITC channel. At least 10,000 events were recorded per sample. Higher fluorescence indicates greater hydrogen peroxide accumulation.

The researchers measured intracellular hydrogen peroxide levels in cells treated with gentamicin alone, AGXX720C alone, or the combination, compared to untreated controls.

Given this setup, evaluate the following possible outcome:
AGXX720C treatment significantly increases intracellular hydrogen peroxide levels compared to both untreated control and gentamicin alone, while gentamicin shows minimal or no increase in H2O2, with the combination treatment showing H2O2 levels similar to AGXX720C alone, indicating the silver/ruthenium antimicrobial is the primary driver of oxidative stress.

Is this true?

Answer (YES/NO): NO